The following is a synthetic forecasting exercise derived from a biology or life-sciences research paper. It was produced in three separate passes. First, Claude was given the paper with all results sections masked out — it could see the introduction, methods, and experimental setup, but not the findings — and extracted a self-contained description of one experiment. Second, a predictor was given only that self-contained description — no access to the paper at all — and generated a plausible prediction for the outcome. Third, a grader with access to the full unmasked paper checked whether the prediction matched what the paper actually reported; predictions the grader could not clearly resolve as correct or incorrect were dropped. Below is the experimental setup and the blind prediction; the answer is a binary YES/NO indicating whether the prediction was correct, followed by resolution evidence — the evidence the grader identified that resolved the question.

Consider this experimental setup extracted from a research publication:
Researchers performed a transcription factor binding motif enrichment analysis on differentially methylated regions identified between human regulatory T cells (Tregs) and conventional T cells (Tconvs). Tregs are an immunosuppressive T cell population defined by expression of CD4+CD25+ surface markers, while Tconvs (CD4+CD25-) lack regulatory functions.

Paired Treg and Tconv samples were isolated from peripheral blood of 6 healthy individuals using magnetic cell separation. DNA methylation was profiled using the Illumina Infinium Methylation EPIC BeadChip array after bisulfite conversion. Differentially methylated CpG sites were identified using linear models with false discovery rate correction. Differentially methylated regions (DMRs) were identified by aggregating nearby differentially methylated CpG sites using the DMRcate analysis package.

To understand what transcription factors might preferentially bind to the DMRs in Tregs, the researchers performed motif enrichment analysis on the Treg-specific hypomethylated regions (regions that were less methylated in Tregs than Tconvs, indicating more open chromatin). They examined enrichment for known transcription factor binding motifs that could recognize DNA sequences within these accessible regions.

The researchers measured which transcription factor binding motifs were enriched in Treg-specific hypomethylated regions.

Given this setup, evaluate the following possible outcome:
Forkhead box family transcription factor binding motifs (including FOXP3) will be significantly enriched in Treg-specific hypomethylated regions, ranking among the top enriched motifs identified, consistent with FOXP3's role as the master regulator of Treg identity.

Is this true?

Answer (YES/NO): NO